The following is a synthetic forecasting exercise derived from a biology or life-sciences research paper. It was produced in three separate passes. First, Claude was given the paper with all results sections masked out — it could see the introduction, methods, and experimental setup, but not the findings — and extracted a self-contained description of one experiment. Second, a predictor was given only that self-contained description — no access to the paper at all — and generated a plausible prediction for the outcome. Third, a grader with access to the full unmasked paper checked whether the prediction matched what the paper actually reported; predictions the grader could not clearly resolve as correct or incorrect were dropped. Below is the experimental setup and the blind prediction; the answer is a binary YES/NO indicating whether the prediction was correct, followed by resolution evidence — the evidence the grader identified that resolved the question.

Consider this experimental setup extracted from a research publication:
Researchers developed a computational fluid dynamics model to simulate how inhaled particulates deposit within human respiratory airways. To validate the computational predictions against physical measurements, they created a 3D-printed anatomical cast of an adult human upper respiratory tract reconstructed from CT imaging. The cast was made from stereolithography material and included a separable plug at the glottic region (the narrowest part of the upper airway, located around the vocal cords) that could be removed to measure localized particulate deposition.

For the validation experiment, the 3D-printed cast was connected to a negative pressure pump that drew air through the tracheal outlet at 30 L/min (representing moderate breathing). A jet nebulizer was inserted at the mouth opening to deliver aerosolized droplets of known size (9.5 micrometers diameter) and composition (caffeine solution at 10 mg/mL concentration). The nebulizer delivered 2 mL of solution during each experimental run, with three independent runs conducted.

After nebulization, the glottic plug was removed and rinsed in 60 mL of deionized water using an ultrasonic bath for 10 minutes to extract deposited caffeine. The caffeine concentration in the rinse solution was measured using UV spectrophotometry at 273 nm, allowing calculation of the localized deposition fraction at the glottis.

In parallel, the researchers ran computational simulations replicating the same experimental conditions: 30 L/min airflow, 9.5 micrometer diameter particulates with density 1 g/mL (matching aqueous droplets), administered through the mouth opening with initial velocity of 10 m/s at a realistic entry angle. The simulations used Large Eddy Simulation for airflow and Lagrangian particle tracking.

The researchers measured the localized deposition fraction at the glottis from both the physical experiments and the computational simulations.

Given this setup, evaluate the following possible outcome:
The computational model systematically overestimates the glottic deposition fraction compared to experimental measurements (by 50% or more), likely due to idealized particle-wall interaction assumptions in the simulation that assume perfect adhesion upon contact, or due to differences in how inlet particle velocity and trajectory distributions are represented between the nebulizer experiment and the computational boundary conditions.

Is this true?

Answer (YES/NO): NO